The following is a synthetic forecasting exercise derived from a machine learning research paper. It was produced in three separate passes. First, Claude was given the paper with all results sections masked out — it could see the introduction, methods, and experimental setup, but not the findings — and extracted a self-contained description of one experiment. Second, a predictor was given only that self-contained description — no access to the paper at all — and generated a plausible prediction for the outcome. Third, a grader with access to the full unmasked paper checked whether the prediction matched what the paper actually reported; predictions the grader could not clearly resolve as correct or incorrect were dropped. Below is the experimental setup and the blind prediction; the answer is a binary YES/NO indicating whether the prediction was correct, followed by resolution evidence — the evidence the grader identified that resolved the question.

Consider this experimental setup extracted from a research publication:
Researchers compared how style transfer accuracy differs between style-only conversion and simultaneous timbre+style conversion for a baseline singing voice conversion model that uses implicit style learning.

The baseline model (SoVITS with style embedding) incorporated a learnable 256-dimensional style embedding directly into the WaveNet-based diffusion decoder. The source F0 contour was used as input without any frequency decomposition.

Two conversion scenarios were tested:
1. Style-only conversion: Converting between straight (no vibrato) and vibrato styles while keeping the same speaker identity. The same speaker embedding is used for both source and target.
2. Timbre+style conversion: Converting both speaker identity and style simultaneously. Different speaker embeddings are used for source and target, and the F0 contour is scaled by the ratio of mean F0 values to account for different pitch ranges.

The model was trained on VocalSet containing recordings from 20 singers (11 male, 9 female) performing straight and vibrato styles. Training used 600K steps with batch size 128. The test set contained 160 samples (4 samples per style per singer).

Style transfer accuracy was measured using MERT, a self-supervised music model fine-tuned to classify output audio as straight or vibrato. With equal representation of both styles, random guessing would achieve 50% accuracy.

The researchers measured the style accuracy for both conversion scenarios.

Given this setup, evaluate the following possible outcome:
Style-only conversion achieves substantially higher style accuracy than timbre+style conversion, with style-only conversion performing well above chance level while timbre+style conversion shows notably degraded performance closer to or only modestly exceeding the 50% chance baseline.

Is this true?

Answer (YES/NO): NO